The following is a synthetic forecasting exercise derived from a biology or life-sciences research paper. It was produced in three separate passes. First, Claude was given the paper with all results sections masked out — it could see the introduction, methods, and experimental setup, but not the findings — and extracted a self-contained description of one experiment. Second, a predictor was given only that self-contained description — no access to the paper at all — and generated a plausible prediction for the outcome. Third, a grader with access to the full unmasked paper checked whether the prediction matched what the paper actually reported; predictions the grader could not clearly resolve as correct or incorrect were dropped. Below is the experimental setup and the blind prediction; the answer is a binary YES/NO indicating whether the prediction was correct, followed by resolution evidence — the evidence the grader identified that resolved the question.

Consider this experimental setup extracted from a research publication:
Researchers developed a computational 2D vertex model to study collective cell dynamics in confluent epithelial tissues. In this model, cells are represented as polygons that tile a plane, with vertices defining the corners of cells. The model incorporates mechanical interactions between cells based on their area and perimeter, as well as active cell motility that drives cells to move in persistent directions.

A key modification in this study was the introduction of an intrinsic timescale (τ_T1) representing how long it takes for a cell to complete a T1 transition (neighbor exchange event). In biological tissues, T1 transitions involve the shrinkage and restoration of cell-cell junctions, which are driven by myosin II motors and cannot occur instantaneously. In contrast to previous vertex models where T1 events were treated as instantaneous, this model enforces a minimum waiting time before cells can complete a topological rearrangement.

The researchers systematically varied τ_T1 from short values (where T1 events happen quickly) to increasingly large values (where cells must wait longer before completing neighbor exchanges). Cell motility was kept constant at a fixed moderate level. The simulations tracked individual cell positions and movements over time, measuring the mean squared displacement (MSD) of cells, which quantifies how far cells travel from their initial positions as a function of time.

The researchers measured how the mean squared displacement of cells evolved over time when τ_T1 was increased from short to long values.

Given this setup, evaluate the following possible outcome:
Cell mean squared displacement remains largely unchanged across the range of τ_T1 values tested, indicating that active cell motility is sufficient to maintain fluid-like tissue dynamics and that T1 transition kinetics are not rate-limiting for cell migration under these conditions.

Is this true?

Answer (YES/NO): NO